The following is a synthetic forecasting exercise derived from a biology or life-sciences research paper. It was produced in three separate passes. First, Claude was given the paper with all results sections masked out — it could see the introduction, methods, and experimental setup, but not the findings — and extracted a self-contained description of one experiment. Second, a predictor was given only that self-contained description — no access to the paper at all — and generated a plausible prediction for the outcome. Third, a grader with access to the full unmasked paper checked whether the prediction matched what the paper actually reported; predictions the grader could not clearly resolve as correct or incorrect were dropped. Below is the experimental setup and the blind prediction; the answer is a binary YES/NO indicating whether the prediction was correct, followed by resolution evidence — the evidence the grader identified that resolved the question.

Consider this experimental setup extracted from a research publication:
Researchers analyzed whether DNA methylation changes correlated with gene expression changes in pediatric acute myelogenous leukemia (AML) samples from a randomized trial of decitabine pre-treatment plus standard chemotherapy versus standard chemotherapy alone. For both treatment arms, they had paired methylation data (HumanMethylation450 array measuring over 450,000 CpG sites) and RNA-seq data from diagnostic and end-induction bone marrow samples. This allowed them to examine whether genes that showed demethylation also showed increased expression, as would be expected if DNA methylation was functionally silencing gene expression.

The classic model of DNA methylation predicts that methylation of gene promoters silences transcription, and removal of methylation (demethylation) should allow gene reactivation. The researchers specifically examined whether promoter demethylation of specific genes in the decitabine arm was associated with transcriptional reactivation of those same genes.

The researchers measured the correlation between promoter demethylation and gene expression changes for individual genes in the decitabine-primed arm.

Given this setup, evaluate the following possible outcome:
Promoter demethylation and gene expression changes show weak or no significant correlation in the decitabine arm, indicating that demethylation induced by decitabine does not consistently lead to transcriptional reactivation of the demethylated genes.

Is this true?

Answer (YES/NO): YES